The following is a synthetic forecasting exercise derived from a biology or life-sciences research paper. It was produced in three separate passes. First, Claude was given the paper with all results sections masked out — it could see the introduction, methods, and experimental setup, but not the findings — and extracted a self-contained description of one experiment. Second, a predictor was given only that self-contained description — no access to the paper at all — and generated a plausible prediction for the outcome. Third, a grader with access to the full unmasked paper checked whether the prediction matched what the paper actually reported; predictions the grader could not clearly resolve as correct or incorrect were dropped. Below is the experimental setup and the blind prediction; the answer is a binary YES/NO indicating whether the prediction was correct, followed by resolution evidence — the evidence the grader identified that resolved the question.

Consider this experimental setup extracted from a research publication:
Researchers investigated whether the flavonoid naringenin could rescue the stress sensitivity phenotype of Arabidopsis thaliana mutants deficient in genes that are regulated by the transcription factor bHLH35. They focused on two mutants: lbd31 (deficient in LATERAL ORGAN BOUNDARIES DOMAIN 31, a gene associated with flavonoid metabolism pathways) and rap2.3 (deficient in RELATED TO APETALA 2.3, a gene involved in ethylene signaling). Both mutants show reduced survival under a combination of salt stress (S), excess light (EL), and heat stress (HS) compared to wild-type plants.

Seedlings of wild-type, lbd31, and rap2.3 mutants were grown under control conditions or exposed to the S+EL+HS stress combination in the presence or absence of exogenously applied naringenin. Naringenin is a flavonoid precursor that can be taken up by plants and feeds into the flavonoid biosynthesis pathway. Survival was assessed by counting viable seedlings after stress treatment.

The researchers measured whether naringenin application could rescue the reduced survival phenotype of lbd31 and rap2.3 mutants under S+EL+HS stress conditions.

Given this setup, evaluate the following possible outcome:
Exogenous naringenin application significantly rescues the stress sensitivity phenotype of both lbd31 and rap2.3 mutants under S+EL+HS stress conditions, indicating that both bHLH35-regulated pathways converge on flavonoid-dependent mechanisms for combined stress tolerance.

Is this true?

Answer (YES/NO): NO